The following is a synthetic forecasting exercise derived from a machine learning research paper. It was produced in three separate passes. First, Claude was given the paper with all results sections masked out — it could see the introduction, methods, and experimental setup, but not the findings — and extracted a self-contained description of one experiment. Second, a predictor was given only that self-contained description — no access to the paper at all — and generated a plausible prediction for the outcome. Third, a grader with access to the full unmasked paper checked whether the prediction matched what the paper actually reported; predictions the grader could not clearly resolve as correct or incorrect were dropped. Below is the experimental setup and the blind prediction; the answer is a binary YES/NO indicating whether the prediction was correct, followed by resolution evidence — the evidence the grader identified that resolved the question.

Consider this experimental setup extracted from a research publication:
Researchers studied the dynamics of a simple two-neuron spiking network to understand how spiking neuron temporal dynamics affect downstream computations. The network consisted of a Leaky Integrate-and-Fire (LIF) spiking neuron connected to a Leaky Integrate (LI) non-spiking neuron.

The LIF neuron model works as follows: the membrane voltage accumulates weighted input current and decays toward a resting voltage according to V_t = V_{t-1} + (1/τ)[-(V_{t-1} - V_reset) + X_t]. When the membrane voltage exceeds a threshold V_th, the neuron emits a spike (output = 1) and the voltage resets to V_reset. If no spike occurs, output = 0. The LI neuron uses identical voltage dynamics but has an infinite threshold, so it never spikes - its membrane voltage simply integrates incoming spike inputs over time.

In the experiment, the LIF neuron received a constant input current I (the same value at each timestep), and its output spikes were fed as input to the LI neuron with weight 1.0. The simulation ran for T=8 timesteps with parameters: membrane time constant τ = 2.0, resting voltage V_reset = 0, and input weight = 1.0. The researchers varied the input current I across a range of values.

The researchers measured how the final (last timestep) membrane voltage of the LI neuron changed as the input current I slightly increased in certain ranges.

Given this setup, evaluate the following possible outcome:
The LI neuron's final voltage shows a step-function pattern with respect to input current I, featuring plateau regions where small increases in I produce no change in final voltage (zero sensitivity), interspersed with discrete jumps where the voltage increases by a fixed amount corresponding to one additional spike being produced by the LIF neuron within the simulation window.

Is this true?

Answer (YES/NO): NO